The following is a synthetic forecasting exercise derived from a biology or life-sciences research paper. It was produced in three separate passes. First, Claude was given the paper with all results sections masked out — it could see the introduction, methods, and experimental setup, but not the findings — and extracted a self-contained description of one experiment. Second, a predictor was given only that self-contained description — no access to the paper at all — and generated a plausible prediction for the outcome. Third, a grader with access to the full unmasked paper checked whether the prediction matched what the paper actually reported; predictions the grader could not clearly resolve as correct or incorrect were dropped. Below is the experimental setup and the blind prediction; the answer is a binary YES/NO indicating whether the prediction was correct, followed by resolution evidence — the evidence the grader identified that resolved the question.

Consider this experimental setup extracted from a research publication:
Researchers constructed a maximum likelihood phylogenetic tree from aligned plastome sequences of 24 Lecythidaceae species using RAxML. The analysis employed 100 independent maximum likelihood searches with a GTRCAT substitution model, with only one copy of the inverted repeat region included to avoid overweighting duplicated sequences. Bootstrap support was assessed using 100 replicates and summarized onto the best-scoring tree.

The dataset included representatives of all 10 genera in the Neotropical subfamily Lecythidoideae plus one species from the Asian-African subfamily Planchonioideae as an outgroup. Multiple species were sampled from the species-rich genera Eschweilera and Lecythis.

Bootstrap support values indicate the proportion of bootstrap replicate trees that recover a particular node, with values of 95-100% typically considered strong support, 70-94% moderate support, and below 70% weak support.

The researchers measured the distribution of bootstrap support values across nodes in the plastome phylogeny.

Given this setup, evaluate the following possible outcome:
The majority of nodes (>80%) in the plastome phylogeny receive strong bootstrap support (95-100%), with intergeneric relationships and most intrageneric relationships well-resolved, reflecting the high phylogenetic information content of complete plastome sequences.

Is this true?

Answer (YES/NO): YES